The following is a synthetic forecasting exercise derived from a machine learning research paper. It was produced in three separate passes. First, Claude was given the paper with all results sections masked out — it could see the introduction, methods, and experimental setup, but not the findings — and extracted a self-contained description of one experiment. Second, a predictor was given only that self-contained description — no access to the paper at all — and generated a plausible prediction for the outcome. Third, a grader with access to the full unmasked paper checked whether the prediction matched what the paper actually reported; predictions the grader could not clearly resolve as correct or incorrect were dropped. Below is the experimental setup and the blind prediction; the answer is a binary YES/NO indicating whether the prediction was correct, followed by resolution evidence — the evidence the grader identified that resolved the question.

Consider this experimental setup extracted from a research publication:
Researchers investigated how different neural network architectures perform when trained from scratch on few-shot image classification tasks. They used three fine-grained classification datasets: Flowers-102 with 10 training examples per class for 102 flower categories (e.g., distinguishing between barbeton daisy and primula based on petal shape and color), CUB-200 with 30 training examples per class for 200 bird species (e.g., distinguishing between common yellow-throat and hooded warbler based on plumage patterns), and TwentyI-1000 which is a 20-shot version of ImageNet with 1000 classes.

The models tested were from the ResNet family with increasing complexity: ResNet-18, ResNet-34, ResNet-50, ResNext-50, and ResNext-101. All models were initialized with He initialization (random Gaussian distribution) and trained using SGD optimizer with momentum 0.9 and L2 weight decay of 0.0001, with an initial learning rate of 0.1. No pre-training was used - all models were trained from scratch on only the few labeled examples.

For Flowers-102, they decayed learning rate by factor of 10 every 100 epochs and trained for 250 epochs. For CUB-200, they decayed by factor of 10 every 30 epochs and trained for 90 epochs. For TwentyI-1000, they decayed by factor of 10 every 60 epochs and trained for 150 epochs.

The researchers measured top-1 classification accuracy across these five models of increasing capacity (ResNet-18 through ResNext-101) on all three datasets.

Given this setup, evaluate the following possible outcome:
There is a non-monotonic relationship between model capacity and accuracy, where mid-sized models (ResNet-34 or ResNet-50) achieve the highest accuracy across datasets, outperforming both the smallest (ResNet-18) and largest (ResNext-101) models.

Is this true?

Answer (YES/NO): NO